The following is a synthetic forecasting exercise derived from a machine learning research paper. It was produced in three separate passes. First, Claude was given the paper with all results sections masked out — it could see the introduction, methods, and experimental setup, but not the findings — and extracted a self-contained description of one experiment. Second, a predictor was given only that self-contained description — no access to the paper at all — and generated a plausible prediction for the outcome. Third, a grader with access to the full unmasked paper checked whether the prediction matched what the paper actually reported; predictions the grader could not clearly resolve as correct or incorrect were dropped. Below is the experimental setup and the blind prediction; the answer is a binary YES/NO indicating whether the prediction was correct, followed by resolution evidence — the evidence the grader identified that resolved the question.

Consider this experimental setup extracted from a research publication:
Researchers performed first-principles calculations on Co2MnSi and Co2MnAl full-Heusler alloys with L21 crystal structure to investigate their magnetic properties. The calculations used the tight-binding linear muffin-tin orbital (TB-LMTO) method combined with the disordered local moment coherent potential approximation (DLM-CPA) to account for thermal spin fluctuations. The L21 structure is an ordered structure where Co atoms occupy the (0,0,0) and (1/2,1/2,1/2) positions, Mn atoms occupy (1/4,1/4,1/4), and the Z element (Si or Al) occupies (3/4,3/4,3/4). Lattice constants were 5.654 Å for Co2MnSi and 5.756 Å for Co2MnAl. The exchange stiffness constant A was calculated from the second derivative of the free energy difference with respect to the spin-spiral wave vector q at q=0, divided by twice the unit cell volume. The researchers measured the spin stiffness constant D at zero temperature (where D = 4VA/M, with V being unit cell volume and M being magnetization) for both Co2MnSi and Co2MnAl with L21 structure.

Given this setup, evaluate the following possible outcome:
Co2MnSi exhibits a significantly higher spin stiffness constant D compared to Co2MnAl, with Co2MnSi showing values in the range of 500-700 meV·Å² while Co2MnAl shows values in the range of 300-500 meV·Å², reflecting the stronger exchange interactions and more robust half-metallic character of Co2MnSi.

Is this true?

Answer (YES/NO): YES